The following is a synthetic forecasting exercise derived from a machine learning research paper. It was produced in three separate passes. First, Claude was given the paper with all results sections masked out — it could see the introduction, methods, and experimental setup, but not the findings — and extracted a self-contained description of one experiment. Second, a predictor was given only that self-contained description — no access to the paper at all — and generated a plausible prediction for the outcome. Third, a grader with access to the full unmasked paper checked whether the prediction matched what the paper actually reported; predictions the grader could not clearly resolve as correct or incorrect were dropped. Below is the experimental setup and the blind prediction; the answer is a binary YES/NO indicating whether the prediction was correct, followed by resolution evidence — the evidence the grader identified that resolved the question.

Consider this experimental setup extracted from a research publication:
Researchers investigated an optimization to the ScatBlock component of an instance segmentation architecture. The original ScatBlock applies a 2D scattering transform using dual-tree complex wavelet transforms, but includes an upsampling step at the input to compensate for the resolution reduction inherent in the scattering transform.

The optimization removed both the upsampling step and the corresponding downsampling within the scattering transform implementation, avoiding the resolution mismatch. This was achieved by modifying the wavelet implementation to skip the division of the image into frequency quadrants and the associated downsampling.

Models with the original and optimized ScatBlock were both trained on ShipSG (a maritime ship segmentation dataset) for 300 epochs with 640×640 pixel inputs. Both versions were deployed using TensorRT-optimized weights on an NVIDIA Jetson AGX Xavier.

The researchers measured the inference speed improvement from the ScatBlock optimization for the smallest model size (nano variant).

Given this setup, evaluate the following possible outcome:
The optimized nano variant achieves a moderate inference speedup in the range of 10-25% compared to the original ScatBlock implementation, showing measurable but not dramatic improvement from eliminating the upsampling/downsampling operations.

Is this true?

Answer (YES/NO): NO